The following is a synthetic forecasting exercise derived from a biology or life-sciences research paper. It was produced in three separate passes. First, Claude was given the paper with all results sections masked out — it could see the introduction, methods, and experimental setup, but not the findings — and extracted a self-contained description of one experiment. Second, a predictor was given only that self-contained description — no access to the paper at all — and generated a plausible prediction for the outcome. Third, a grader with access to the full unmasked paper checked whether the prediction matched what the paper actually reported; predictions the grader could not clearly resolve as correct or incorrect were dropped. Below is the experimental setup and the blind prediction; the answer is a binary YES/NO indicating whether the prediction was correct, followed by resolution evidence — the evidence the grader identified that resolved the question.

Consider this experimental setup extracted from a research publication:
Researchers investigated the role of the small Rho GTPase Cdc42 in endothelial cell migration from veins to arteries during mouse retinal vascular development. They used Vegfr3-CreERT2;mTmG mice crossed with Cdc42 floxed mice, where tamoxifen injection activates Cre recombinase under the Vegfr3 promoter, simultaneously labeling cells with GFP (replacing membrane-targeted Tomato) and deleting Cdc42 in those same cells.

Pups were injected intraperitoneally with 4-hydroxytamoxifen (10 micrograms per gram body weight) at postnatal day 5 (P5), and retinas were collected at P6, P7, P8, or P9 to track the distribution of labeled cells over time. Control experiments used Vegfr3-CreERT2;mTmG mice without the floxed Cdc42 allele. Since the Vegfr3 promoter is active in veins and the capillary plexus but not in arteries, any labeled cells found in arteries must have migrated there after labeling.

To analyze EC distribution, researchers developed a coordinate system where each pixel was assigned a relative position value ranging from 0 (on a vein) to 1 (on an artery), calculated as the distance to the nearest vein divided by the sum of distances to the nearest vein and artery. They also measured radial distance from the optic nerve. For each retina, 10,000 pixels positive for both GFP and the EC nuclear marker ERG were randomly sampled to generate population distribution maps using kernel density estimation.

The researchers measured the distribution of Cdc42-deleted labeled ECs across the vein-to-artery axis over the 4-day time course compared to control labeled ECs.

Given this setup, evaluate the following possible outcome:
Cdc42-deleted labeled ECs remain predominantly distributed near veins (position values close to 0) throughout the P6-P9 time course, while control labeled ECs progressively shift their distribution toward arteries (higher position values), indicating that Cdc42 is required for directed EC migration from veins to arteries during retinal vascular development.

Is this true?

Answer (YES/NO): YES